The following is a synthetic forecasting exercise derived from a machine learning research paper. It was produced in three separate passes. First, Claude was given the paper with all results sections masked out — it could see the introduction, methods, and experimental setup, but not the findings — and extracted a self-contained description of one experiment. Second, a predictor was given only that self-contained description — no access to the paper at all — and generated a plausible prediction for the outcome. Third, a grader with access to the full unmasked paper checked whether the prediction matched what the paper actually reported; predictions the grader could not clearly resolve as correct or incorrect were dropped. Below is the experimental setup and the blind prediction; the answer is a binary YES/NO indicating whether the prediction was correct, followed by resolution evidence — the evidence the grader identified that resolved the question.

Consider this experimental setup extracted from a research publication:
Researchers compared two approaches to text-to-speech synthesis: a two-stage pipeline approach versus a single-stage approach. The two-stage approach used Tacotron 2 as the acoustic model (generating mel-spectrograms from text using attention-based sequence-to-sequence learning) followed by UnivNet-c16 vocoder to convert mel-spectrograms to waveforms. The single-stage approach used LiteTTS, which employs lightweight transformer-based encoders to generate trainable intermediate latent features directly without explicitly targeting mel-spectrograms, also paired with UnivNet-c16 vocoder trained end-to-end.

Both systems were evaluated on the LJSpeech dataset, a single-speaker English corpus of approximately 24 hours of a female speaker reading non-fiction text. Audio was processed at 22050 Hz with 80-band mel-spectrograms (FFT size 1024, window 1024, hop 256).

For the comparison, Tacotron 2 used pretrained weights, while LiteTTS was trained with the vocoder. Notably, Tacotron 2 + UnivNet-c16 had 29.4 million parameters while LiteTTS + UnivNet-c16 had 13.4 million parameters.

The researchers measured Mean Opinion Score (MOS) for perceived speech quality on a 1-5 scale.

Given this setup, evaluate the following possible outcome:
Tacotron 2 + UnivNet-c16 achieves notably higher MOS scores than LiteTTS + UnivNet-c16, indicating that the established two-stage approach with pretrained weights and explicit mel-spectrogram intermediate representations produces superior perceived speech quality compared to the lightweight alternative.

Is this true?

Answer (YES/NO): YES